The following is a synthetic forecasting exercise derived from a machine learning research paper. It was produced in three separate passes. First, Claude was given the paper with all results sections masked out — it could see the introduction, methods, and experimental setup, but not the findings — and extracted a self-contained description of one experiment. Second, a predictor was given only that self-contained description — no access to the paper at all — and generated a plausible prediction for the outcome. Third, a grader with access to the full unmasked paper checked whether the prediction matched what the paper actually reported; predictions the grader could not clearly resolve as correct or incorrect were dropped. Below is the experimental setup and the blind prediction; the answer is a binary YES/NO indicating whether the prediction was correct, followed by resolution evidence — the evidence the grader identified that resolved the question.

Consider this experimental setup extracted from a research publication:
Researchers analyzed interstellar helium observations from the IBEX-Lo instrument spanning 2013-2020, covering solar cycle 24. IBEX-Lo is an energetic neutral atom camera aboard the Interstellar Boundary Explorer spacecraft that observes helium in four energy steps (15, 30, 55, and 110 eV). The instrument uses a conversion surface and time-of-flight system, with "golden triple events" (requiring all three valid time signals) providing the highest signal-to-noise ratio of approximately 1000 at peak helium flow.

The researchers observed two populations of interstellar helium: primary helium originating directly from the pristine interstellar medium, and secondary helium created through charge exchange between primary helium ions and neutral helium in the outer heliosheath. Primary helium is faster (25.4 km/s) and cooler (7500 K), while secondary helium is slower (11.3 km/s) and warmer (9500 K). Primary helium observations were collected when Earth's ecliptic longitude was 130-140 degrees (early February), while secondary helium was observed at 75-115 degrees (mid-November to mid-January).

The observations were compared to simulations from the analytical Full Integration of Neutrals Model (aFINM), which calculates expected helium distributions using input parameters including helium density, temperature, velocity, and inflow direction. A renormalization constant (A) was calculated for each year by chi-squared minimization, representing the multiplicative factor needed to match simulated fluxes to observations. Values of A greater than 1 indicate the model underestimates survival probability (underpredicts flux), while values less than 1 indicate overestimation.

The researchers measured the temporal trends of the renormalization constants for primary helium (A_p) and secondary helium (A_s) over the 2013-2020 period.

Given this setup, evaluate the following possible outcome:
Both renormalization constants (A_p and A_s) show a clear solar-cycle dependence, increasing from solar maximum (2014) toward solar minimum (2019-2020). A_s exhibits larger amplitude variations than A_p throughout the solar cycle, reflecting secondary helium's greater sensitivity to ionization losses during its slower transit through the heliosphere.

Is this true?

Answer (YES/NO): NO